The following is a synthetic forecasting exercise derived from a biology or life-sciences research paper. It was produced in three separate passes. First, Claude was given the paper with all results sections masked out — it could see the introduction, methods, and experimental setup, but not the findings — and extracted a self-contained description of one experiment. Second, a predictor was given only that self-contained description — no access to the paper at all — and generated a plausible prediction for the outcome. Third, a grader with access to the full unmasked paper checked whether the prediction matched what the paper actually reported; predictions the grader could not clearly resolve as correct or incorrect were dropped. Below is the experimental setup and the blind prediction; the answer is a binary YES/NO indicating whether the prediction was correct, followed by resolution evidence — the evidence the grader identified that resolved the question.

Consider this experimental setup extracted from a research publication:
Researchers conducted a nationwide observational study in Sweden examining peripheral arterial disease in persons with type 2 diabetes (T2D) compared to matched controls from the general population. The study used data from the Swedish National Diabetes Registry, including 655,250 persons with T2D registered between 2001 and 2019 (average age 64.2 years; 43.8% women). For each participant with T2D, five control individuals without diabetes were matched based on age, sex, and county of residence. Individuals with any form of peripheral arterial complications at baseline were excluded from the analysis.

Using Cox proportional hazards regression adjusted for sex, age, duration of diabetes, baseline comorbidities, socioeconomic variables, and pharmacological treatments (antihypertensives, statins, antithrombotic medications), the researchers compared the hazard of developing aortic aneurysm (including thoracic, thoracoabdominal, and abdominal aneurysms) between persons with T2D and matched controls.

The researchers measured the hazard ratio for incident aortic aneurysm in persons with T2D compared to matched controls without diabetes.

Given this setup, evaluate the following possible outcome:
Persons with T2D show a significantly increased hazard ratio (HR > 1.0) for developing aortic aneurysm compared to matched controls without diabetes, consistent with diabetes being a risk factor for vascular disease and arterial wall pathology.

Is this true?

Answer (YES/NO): NO